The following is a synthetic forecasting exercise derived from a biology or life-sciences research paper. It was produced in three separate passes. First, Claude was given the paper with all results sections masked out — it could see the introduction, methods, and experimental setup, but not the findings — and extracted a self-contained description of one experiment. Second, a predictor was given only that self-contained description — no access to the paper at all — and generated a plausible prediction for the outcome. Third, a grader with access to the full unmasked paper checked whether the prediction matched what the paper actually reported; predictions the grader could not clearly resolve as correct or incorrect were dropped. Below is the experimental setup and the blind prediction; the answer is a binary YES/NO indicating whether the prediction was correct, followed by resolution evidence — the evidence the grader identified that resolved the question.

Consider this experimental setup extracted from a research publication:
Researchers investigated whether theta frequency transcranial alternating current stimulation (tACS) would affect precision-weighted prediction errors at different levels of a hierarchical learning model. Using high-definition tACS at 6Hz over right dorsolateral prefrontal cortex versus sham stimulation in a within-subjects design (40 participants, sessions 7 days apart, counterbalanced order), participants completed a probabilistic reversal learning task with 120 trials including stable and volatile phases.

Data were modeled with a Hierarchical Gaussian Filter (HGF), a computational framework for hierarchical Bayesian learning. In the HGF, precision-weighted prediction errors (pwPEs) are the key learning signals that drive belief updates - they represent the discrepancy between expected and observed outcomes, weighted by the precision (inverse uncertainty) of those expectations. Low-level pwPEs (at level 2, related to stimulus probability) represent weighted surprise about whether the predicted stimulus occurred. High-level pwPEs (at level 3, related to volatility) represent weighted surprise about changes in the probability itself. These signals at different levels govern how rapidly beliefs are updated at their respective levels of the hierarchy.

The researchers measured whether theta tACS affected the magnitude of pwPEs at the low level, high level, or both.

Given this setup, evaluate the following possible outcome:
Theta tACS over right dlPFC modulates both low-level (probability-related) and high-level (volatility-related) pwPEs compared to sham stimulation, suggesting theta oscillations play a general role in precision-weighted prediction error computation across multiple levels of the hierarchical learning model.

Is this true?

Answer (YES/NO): YES